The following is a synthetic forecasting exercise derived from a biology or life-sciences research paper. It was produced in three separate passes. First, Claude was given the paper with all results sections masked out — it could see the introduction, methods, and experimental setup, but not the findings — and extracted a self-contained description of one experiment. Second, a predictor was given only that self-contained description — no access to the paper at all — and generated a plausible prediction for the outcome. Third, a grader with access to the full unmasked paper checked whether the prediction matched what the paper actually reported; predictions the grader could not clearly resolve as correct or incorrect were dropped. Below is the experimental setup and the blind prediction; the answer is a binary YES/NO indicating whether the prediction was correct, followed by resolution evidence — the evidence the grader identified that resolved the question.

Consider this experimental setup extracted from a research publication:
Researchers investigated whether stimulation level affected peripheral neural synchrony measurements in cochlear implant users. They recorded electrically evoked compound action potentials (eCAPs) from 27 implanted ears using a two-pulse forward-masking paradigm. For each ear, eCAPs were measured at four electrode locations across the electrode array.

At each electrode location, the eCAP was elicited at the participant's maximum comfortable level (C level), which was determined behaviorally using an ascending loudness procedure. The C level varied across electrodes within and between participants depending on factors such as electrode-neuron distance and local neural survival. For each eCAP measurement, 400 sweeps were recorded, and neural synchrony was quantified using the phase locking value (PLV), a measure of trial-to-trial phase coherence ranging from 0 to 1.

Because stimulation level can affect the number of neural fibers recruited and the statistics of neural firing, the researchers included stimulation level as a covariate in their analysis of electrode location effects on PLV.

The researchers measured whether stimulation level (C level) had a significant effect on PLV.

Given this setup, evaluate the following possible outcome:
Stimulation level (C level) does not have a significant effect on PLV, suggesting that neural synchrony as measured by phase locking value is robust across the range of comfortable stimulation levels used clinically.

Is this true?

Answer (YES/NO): NO